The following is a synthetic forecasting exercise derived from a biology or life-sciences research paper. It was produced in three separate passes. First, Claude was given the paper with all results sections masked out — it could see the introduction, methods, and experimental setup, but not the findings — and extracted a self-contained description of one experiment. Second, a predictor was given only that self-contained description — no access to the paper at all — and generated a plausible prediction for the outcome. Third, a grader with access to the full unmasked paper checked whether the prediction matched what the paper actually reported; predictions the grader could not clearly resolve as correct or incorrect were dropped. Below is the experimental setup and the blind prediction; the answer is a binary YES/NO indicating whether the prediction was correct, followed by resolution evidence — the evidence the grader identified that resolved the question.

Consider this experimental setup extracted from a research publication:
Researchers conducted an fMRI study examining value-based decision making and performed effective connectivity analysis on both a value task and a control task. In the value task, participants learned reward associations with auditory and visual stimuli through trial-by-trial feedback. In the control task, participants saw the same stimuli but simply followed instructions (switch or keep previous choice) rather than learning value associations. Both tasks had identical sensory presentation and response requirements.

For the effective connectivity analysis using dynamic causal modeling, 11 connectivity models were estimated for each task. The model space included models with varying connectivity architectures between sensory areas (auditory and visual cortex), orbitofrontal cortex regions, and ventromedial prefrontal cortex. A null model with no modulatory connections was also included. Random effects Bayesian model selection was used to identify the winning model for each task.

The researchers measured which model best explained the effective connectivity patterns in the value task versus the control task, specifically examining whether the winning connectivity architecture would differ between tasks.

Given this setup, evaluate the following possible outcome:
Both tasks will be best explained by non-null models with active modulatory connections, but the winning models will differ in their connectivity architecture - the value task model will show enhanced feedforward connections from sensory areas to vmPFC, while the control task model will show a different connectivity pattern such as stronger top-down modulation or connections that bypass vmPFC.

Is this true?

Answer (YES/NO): NO